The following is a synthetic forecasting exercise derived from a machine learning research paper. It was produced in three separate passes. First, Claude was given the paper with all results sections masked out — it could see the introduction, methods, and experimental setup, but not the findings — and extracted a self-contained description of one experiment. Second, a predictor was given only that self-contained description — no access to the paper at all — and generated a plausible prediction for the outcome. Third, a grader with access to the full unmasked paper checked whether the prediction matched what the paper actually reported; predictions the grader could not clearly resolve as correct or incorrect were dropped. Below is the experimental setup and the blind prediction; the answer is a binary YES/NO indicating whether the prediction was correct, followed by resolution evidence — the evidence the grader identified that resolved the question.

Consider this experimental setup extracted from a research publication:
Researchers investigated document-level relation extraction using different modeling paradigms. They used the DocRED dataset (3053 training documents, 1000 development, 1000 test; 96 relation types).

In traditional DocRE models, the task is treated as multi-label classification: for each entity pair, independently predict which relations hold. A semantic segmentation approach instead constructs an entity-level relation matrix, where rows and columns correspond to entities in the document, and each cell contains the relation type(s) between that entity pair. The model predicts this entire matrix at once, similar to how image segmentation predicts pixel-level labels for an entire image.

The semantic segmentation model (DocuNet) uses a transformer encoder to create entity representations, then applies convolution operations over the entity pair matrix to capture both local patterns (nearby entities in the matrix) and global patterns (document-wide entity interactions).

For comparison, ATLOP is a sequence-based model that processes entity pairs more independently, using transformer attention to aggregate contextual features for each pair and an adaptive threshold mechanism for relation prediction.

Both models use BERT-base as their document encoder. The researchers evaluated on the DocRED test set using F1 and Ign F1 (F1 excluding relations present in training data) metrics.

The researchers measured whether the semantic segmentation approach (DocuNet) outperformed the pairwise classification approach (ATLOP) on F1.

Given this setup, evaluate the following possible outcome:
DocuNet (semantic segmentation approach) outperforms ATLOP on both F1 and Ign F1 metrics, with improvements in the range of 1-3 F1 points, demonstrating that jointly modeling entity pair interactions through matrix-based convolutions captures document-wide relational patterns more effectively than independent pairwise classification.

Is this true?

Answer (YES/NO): NO